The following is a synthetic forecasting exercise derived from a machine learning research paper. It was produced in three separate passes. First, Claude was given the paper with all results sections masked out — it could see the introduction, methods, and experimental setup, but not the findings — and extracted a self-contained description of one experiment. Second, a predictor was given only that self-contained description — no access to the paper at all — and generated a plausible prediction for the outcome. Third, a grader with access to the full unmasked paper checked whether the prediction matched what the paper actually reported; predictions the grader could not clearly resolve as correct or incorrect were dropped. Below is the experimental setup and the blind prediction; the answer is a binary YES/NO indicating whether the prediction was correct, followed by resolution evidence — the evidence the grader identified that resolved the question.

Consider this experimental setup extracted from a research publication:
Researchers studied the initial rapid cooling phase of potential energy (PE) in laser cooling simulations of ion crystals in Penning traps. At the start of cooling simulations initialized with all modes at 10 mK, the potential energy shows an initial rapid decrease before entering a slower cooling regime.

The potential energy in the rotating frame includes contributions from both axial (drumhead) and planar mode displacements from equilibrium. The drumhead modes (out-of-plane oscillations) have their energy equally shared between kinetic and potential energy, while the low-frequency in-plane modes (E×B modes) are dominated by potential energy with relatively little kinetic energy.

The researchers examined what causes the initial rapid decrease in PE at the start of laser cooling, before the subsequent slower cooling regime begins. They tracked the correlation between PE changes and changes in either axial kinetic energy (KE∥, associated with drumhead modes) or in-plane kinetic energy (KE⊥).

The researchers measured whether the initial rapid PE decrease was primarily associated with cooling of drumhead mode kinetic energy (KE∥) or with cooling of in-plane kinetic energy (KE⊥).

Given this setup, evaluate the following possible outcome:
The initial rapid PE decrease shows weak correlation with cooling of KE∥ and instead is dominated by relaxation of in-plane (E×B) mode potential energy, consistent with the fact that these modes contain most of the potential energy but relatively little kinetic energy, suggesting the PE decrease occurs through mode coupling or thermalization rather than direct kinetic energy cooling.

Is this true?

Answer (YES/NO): NO